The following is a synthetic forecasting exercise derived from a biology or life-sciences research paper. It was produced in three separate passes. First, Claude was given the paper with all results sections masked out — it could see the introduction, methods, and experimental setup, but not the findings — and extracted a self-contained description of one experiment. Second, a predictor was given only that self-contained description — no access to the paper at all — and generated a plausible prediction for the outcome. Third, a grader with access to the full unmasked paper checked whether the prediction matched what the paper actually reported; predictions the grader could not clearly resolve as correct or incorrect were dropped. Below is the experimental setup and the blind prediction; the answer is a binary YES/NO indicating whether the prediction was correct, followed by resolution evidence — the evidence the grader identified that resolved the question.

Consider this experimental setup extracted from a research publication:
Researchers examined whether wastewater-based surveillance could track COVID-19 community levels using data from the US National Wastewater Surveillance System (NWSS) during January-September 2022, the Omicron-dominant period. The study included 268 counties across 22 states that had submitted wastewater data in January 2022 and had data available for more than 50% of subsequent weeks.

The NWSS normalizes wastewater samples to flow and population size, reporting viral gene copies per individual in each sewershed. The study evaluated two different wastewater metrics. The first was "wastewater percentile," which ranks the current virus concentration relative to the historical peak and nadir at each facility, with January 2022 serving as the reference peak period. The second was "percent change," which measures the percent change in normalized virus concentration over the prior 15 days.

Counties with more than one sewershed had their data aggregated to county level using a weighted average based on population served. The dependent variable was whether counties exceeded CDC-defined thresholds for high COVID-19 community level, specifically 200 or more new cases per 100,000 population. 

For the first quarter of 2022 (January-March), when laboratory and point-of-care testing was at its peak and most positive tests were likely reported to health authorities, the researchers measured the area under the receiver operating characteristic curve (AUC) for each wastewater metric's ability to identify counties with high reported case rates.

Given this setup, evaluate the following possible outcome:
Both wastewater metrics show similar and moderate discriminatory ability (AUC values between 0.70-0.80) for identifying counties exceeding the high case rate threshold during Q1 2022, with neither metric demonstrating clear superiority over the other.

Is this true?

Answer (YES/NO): NO